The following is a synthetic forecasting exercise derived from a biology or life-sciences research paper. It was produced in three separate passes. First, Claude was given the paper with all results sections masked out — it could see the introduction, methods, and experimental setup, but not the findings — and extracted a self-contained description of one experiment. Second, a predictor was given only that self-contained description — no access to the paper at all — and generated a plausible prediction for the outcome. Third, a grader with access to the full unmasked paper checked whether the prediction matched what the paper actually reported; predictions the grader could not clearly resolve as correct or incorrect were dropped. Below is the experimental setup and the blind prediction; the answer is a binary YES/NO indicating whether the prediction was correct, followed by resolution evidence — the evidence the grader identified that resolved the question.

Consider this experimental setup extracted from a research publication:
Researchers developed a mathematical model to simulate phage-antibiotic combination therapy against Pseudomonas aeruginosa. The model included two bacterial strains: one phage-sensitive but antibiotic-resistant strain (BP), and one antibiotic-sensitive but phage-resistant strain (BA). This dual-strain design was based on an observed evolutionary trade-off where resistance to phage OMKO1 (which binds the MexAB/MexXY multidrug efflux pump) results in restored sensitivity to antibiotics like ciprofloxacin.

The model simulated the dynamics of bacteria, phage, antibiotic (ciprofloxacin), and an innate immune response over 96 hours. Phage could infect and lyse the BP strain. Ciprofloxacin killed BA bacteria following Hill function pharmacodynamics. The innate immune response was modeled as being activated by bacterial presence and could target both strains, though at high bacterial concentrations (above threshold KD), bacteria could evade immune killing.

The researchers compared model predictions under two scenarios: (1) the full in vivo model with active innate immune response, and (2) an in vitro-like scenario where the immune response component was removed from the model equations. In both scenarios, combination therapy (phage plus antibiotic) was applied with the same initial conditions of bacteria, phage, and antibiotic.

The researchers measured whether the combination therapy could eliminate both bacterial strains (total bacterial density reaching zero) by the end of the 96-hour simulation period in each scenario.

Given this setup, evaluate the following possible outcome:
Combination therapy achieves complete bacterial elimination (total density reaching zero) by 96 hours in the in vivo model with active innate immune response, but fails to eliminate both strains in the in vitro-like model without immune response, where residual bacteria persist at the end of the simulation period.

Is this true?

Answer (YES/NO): YES